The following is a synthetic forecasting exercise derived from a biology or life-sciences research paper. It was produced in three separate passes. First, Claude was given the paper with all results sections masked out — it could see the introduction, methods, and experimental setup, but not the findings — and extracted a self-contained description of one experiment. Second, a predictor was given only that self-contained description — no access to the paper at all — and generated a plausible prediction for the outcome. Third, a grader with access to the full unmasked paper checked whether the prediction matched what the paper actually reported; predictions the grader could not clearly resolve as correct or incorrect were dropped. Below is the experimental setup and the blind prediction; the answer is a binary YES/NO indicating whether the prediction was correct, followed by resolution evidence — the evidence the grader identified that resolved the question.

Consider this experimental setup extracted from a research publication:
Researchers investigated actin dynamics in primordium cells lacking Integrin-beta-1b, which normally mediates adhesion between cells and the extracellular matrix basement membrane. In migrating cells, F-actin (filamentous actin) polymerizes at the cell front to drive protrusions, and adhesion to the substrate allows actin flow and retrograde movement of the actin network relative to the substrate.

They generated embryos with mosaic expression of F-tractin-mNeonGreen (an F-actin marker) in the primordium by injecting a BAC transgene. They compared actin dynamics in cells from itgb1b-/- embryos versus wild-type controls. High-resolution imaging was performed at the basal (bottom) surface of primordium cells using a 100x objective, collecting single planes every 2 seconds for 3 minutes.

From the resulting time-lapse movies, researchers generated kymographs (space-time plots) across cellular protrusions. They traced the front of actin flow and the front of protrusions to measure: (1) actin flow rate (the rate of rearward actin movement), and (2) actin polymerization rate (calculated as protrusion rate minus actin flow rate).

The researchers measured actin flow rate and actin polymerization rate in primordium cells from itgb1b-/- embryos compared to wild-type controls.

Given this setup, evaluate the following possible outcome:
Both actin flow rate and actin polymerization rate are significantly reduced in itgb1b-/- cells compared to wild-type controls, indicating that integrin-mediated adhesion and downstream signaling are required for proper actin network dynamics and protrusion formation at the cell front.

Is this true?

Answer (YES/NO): NO